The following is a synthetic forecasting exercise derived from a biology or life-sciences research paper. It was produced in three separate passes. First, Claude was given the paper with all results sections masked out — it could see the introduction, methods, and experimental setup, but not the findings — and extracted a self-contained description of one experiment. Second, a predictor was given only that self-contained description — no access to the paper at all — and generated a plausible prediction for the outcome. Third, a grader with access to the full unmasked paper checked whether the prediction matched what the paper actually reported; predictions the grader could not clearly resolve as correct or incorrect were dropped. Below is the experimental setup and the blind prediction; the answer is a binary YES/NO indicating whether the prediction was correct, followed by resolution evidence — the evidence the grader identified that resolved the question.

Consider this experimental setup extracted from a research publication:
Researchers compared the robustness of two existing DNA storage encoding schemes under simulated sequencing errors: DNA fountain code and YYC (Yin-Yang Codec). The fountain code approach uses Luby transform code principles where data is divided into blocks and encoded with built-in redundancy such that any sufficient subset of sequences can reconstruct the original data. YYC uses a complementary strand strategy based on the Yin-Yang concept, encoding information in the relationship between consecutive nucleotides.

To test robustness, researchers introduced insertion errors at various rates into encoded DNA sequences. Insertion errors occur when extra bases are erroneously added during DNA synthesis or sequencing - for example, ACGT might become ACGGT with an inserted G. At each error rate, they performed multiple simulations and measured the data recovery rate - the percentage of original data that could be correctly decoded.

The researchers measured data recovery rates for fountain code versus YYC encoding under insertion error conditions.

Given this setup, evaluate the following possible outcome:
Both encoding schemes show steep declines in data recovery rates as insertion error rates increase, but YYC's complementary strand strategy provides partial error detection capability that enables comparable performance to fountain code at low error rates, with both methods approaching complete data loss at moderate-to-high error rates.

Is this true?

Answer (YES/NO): NO